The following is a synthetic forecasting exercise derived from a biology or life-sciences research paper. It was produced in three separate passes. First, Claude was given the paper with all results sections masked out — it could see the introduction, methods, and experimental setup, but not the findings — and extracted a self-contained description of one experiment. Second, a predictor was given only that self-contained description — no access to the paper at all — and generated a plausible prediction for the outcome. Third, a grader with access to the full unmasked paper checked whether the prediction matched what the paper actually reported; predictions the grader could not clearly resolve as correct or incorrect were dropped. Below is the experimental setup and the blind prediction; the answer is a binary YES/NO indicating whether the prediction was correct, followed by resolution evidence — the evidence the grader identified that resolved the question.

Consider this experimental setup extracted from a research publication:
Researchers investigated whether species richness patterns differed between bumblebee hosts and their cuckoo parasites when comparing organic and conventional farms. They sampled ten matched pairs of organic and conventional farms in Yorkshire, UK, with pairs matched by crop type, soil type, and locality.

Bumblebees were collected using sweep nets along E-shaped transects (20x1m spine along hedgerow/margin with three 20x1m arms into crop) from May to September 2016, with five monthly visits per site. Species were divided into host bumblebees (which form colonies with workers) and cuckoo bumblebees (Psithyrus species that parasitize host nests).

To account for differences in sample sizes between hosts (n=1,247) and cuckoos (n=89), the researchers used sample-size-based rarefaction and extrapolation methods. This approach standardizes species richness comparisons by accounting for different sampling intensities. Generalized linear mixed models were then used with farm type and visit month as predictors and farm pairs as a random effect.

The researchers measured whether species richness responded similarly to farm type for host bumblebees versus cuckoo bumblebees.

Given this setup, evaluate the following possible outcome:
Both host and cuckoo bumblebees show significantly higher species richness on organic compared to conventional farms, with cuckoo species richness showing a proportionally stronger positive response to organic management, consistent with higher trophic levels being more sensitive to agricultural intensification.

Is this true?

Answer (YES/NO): NO